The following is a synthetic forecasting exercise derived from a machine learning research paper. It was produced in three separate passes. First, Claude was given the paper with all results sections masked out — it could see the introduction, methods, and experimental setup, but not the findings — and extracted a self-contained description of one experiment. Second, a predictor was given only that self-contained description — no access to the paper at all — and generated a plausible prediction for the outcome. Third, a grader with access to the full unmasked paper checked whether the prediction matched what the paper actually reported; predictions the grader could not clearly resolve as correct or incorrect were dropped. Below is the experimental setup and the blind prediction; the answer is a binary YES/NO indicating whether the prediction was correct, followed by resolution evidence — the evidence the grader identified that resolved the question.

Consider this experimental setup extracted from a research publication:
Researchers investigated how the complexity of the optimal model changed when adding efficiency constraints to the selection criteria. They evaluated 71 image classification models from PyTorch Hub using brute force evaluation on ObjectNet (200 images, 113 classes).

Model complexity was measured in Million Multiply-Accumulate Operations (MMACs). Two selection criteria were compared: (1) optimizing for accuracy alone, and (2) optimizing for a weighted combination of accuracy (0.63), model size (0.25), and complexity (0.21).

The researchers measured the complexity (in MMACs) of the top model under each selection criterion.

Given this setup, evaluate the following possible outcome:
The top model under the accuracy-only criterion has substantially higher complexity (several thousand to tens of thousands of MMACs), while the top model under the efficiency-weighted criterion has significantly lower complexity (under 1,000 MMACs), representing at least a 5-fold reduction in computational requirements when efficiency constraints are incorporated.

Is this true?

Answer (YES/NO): NO